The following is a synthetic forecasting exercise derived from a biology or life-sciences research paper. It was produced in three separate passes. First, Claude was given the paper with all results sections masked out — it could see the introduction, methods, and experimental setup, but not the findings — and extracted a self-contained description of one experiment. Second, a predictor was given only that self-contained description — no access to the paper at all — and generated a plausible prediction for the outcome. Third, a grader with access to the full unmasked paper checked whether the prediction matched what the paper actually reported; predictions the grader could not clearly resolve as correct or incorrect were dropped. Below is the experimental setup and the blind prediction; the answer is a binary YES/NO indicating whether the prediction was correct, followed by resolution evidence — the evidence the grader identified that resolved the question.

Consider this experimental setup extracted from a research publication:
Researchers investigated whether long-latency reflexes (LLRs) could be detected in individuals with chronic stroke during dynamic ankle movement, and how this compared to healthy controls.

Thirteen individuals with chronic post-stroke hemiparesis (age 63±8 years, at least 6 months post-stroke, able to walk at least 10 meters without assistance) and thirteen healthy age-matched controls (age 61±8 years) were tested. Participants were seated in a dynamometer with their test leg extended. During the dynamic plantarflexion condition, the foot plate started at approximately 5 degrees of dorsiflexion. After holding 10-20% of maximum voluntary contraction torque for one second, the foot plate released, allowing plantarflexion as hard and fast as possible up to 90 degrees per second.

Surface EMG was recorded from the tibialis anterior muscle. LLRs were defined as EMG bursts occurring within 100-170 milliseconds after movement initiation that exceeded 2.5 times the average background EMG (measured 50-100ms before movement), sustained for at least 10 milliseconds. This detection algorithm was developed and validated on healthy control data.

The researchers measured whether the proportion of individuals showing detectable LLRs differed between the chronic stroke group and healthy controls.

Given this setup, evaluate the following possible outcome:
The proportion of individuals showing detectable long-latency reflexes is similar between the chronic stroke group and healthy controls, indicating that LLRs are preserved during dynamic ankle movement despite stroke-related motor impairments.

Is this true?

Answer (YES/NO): NO